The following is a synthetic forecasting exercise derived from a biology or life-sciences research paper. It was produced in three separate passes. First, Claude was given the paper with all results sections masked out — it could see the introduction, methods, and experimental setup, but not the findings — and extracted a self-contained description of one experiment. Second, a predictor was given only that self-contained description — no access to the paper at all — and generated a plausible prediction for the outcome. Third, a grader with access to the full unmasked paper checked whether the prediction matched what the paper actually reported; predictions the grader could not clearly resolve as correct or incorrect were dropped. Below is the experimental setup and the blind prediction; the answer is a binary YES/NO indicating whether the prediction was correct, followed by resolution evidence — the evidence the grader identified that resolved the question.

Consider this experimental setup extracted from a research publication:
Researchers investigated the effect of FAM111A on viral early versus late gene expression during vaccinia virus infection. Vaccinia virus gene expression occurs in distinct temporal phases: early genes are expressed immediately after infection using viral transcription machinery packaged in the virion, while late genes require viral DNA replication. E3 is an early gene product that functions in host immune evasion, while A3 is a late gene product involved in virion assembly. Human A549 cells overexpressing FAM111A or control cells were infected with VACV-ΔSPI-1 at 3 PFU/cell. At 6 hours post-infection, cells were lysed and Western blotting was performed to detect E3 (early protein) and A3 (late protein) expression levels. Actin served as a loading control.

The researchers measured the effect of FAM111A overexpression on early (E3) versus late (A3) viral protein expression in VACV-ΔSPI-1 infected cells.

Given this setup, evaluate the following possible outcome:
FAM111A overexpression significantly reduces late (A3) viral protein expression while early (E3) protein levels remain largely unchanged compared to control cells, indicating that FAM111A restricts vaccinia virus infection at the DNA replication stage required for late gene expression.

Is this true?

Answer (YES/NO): YES